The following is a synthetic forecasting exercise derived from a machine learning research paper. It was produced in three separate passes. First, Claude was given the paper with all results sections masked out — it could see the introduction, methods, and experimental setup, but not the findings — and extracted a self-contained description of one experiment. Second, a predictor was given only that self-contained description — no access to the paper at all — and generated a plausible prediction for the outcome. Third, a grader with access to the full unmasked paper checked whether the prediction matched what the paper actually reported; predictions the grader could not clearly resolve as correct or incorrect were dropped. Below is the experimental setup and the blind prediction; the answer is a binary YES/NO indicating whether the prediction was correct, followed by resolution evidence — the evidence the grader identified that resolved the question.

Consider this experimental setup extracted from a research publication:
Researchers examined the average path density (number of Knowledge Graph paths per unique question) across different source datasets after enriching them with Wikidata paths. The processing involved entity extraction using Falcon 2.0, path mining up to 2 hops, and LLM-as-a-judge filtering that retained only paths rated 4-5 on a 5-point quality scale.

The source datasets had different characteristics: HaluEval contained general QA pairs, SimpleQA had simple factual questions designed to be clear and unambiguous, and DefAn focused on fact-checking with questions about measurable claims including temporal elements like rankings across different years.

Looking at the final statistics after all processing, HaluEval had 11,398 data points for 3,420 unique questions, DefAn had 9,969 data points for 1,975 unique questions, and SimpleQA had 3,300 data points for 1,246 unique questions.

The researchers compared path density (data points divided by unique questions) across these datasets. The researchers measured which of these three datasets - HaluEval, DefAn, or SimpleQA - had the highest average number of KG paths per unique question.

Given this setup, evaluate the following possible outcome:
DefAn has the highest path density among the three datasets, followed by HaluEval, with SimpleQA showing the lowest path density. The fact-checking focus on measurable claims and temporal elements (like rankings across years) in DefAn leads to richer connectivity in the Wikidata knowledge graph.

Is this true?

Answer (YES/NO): YES